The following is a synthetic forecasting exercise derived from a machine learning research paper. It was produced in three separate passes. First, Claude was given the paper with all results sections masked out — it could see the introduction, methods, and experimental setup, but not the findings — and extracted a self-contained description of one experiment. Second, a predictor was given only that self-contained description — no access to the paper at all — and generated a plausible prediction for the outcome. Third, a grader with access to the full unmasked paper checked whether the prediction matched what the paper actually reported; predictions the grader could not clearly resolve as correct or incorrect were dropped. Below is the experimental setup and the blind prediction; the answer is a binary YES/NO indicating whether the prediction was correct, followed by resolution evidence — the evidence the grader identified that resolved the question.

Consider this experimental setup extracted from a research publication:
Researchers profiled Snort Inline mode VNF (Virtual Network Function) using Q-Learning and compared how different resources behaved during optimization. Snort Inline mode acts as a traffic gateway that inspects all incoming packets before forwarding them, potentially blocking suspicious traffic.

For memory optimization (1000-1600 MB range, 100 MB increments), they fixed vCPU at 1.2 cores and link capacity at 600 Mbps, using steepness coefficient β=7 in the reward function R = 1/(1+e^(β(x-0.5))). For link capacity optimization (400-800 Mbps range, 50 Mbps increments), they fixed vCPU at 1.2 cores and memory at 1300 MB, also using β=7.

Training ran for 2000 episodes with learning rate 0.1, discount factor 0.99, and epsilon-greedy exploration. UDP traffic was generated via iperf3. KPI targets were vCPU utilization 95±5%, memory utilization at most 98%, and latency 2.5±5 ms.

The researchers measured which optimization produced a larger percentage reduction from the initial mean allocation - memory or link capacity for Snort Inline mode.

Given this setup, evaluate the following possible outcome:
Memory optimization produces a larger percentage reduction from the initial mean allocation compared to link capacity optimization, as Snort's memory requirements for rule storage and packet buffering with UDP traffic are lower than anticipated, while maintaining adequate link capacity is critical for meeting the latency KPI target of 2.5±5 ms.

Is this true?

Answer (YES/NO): NO